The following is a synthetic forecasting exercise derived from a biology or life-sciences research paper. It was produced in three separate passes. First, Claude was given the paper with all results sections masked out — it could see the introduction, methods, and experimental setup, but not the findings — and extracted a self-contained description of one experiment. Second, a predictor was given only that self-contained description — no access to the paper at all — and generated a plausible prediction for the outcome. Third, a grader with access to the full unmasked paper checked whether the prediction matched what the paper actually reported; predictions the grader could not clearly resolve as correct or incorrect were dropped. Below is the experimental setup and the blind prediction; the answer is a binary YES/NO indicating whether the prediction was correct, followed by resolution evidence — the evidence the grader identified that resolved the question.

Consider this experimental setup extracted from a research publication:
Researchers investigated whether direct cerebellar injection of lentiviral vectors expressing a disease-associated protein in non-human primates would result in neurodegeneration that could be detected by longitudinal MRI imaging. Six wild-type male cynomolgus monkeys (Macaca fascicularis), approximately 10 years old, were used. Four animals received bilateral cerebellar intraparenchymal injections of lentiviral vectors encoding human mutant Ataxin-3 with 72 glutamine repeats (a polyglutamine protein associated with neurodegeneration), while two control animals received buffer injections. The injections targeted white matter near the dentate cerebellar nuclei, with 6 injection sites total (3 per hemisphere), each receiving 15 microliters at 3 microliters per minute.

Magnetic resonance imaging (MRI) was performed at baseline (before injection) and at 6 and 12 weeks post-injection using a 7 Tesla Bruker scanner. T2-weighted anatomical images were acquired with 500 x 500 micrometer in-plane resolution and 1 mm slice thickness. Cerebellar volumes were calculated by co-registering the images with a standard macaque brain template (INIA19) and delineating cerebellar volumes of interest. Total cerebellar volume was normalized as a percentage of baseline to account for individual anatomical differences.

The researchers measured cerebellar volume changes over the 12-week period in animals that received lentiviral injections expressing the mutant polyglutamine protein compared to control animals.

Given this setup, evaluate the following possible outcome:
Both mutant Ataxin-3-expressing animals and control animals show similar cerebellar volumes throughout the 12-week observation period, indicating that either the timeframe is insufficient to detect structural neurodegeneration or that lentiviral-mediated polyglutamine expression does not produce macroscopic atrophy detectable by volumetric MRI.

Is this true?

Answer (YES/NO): NO